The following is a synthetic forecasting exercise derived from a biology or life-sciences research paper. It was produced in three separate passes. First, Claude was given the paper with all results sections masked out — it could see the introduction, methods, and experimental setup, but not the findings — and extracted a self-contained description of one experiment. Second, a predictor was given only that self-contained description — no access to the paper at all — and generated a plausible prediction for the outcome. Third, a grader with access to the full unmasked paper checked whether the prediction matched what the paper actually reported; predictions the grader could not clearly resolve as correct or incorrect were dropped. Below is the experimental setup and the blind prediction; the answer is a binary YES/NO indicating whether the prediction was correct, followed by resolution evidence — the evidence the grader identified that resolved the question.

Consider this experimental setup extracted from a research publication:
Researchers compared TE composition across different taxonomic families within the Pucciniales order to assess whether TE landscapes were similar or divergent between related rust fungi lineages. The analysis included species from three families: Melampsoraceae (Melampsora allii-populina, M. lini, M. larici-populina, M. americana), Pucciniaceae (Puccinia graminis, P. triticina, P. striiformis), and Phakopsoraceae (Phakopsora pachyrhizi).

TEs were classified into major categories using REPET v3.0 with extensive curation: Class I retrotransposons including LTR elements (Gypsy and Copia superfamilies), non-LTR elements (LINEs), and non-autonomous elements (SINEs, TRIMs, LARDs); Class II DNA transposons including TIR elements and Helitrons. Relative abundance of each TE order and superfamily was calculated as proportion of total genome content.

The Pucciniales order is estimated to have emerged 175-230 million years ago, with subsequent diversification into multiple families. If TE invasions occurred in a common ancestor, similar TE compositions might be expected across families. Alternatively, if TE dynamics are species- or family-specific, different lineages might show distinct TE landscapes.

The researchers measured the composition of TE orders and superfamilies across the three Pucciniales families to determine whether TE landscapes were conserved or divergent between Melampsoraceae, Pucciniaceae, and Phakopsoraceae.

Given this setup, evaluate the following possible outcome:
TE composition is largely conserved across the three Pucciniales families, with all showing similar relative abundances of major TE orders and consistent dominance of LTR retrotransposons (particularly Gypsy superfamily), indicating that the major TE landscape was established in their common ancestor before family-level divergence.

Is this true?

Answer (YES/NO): NO